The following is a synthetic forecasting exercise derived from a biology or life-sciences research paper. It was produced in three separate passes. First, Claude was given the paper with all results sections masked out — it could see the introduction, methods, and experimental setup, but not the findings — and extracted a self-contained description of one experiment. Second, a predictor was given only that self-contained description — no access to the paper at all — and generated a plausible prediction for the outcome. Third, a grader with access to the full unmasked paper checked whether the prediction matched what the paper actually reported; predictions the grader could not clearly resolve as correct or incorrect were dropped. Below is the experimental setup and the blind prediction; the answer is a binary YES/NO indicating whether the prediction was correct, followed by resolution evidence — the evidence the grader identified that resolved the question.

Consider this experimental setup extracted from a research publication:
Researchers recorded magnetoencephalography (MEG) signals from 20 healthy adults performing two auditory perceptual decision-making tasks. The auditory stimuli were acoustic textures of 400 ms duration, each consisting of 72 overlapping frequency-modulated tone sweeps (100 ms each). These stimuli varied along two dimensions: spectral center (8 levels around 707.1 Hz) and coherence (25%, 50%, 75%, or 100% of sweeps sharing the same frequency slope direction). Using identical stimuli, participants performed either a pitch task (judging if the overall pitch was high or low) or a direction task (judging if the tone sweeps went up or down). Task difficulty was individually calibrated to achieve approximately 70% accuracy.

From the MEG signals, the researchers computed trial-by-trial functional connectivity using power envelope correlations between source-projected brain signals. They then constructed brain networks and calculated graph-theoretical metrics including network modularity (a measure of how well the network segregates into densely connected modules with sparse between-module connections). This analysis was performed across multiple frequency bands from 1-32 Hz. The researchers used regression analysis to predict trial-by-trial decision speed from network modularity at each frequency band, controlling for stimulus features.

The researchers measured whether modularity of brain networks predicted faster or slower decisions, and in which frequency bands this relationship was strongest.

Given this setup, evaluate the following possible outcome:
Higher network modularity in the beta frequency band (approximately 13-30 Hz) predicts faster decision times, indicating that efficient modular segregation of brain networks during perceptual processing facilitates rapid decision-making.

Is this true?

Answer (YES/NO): YES